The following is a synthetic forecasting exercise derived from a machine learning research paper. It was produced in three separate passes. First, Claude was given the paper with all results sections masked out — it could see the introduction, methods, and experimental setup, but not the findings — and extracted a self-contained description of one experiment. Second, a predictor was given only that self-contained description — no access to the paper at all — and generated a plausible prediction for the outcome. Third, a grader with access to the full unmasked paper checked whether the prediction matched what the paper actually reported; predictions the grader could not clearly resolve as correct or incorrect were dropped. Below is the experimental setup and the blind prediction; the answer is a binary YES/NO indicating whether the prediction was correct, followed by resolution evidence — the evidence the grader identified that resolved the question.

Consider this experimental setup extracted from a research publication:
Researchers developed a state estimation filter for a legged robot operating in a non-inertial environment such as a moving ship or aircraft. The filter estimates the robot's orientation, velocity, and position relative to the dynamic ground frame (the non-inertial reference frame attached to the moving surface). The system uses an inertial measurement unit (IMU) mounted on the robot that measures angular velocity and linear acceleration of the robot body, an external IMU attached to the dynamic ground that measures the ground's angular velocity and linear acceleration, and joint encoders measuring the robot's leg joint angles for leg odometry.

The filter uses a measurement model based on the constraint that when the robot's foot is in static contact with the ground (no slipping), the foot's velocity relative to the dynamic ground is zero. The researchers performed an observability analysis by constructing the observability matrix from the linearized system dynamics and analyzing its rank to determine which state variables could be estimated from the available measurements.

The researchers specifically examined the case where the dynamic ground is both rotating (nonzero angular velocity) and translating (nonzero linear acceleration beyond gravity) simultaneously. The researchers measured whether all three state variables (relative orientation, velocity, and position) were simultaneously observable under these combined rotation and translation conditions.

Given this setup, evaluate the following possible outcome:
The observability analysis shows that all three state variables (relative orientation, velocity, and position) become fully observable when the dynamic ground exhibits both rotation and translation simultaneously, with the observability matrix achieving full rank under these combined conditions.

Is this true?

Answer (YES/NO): YES